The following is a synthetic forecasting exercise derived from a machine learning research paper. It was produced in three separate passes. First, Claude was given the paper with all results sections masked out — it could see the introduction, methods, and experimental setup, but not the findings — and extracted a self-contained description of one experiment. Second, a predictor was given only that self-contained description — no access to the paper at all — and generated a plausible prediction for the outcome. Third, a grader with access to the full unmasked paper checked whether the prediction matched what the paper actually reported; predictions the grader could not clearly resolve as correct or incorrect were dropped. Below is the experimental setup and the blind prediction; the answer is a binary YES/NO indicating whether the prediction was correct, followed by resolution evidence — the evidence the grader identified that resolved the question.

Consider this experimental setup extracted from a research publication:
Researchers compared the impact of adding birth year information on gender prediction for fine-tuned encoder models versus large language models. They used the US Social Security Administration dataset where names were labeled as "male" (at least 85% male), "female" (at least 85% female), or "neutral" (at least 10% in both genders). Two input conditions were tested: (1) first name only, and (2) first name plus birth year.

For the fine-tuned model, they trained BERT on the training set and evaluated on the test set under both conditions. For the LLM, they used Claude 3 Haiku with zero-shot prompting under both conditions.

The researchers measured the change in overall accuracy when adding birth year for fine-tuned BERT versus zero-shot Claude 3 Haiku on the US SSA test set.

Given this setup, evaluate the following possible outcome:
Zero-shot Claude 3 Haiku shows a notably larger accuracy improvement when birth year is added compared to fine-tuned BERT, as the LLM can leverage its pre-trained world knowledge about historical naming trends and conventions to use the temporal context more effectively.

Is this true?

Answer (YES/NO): NO